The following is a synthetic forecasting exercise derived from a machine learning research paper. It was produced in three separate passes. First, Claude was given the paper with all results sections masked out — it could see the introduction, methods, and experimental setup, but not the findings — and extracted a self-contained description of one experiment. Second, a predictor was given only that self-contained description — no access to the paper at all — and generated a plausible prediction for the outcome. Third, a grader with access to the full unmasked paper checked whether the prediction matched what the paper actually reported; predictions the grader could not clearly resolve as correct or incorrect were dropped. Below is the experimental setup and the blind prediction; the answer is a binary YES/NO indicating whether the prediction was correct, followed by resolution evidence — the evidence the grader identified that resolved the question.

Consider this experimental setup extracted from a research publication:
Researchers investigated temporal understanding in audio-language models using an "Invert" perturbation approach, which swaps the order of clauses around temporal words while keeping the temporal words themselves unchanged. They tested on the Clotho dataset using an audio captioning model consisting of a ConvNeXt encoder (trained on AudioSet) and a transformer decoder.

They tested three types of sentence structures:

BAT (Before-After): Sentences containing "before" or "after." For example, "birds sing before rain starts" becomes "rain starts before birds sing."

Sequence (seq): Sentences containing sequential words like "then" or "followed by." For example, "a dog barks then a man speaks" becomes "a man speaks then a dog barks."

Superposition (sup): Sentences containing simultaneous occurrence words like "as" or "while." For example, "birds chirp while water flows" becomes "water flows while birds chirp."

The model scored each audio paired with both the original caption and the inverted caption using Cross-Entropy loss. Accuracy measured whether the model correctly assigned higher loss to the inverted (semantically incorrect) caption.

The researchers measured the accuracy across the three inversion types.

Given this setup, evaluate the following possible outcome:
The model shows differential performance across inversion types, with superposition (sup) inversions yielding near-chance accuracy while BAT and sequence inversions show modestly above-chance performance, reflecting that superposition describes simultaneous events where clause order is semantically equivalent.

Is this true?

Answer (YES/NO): NO